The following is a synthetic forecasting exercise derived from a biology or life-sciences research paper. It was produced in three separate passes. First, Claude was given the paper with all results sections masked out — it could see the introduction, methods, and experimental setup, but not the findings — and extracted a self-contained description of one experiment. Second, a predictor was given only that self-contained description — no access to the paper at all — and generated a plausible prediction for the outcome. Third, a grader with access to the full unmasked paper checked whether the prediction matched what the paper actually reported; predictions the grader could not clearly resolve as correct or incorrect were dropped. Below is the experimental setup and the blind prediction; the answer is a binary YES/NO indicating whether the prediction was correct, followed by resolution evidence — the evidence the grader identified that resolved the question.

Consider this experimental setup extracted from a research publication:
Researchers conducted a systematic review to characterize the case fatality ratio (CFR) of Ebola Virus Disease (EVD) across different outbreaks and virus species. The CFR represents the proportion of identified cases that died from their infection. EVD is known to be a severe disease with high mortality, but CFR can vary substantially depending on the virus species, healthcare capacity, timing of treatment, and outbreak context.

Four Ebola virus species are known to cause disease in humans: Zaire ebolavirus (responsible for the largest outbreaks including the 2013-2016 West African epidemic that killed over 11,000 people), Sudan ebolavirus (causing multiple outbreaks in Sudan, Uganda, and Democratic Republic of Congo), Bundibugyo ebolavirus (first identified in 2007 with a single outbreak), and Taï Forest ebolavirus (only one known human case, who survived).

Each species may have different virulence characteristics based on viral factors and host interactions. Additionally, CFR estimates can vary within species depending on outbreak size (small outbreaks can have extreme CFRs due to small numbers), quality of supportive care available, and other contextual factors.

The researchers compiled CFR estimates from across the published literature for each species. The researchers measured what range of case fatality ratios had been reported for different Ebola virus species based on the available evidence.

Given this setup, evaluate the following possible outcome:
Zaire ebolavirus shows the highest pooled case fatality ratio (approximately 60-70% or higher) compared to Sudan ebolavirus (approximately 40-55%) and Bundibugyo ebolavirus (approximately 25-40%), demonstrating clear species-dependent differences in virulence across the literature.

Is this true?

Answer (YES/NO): NO